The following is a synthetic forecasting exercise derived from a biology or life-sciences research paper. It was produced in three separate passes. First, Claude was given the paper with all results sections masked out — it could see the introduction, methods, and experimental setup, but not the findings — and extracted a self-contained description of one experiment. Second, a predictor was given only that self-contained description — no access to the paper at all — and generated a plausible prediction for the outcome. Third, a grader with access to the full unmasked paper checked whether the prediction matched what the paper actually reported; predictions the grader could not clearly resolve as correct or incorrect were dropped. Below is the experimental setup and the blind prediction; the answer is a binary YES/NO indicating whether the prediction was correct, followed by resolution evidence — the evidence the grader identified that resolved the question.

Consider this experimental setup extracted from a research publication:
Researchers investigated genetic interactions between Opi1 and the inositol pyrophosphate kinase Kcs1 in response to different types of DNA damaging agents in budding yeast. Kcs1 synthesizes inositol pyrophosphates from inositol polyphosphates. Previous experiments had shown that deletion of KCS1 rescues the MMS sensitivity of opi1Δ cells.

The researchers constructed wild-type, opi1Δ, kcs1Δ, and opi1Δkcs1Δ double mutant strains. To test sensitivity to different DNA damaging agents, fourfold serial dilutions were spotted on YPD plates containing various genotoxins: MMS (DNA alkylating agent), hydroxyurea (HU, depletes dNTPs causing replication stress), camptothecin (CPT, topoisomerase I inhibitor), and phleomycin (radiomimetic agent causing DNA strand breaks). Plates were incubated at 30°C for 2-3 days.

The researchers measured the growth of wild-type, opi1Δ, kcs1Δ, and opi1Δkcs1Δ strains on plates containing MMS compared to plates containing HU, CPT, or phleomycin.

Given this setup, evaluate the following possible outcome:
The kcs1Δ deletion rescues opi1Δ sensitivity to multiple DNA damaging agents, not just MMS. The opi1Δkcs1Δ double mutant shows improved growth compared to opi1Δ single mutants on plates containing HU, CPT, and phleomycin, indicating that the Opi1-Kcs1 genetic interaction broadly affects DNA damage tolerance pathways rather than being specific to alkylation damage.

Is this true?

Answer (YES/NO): NO